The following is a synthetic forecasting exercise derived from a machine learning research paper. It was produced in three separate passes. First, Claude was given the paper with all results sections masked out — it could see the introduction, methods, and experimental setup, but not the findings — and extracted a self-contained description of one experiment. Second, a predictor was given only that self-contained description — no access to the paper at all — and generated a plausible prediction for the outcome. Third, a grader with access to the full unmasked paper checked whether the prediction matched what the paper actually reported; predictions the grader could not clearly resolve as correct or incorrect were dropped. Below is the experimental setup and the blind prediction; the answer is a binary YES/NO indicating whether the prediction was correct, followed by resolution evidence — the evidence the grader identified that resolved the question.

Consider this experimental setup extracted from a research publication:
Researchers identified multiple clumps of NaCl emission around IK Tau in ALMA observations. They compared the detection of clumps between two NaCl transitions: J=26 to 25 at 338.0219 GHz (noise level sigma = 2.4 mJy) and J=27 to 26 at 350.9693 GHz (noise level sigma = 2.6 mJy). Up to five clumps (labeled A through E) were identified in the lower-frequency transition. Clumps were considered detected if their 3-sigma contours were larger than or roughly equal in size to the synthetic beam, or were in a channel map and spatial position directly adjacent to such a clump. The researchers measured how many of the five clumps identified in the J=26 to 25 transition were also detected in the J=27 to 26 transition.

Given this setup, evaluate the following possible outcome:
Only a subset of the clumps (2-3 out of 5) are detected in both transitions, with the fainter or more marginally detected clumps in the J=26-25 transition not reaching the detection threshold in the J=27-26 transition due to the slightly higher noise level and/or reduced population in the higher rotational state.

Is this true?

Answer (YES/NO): YES